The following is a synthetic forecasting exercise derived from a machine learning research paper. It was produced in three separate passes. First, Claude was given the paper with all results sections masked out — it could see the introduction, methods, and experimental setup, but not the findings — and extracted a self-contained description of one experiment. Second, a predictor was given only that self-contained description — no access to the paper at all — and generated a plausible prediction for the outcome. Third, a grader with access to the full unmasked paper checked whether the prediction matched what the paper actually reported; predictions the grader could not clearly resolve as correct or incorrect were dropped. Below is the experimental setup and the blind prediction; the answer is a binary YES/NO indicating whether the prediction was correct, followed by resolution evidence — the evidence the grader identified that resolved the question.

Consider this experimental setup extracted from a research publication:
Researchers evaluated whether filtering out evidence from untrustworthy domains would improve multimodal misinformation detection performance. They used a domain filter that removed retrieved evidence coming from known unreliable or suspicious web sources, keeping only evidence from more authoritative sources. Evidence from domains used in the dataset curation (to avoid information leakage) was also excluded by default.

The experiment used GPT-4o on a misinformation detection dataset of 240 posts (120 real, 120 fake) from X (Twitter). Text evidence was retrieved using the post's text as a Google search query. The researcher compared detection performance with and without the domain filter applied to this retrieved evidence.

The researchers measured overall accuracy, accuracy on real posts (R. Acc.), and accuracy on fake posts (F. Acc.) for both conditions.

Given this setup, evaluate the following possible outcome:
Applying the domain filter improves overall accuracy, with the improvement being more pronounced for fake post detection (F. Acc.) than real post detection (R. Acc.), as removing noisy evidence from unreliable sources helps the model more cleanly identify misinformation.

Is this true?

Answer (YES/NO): YES